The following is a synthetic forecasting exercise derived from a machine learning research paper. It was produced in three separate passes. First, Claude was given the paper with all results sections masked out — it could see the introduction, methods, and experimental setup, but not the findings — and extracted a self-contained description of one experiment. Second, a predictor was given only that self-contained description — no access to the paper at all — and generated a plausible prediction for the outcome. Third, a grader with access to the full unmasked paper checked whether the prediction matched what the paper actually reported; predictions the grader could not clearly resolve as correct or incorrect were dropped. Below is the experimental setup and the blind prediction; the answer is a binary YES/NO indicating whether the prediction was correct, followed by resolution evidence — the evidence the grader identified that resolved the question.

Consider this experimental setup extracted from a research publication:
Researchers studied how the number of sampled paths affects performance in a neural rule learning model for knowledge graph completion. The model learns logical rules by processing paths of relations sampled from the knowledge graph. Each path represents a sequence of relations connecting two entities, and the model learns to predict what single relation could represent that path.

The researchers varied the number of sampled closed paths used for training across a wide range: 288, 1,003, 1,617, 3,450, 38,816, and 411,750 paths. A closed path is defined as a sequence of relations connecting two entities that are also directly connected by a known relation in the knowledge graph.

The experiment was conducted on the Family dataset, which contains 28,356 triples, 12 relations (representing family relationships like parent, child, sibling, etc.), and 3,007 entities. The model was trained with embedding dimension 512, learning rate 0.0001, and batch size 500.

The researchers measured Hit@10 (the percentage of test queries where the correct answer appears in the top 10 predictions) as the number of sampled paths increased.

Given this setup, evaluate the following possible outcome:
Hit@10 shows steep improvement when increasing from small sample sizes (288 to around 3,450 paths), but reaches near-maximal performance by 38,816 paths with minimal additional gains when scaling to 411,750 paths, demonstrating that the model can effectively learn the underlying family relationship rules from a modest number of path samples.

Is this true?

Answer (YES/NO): NO